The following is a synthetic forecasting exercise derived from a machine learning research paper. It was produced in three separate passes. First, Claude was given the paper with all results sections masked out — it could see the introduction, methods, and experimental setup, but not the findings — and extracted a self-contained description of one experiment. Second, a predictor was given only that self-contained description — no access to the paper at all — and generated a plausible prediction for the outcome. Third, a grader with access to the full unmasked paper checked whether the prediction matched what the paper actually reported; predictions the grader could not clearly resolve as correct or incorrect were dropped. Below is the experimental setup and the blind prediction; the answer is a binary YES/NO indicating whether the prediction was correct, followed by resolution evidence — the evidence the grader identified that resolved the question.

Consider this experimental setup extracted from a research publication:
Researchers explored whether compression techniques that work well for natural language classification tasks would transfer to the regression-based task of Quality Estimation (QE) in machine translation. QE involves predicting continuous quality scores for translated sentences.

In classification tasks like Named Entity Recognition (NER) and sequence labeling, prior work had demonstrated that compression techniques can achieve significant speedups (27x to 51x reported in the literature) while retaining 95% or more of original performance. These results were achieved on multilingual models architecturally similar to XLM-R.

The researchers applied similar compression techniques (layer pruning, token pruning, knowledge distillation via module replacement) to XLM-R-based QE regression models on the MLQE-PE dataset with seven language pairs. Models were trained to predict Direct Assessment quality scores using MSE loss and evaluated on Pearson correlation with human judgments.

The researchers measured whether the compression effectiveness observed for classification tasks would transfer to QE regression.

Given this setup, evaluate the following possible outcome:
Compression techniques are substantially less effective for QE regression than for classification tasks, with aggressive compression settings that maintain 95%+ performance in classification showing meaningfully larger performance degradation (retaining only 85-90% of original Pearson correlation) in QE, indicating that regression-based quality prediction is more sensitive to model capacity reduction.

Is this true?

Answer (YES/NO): NO